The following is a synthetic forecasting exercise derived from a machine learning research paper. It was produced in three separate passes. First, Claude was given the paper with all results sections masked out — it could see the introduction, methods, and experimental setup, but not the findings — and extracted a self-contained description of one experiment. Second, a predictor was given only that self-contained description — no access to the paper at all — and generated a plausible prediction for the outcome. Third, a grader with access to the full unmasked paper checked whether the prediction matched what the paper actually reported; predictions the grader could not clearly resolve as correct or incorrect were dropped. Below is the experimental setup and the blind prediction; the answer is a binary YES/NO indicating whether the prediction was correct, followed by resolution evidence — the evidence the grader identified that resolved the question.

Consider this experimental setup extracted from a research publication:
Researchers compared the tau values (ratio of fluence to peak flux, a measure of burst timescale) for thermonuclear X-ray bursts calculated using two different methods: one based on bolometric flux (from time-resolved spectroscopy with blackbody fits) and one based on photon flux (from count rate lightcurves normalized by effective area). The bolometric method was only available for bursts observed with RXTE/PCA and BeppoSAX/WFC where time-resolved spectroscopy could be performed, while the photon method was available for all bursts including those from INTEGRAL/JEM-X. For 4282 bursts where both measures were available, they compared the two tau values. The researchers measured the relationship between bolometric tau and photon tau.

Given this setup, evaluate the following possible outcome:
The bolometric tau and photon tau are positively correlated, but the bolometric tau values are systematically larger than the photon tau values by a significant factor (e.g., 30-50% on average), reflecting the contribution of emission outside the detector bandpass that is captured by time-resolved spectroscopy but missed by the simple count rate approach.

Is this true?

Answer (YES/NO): NO